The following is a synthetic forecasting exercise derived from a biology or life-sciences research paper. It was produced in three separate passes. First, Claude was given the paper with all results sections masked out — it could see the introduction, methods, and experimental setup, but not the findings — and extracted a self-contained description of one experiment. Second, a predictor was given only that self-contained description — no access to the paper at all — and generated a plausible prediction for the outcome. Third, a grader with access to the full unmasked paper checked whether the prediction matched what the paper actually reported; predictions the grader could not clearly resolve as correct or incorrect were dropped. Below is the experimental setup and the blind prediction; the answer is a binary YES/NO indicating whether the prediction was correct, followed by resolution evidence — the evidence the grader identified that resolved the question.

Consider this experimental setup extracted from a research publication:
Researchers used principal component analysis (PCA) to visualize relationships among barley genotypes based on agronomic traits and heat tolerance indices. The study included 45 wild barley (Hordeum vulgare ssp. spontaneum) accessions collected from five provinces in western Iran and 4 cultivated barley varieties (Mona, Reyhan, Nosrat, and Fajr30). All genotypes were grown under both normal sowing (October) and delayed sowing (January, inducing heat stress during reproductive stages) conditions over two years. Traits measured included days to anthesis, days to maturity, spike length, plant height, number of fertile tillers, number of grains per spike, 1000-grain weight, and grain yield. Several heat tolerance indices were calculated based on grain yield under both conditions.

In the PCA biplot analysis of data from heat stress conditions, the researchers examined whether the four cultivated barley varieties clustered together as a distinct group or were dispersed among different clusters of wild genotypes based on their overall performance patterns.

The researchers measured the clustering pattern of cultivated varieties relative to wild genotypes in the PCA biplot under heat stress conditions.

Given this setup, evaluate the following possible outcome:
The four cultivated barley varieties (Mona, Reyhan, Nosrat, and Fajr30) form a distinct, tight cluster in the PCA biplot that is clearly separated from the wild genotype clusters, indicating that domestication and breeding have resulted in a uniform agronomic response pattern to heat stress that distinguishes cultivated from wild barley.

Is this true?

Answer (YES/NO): NO